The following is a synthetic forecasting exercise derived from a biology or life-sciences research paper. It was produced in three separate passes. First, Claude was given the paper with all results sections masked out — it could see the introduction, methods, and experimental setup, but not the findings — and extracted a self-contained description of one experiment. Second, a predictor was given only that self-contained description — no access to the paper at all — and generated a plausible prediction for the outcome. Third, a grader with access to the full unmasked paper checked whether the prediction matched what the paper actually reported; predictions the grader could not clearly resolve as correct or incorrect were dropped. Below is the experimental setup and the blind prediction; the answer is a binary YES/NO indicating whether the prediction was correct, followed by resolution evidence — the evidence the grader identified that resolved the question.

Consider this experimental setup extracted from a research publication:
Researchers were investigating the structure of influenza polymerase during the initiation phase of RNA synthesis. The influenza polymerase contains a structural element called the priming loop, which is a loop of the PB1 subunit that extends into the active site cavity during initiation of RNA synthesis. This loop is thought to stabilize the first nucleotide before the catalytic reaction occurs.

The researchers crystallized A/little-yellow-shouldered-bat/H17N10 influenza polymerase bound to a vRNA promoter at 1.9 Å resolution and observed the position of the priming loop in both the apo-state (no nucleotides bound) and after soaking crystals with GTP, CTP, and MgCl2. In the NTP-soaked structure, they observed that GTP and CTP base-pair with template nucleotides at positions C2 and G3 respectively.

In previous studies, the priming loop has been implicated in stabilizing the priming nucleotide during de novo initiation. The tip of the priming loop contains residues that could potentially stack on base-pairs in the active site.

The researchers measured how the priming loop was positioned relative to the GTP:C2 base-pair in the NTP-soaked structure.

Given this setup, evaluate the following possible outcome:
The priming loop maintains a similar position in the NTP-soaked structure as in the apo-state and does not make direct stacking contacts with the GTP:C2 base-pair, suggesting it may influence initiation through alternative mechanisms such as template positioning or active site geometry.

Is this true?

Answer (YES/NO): NO